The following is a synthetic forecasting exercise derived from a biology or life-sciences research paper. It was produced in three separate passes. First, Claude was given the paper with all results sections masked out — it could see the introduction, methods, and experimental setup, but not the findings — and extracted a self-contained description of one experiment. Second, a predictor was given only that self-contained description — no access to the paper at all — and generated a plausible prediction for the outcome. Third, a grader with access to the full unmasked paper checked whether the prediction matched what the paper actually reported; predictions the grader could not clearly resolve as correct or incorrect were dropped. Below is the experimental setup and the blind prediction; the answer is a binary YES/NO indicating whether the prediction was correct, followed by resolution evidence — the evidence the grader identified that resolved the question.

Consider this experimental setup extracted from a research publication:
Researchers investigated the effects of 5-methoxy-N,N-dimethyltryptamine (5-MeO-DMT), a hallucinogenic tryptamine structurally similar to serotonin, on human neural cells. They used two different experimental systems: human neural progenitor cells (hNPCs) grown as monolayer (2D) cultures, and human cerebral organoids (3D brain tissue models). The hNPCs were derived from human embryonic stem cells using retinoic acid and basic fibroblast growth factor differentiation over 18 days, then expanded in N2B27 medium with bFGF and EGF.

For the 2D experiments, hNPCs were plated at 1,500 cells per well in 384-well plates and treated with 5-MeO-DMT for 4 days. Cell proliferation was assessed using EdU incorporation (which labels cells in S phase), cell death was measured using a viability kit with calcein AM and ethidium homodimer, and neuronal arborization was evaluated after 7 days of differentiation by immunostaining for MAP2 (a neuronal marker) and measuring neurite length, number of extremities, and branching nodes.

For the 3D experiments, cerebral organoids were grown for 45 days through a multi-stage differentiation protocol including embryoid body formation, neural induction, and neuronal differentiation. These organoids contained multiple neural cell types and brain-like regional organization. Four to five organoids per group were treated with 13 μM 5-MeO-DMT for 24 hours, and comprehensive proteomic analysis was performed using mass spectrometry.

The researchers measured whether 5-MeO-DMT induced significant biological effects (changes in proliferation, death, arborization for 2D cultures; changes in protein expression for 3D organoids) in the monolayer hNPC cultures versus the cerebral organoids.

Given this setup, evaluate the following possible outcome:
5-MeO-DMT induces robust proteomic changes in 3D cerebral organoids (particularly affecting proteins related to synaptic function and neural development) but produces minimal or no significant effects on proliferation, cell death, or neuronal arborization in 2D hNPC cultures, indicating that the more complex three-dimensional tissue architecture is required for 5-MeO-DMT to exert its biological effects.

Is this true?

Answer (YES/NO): YES